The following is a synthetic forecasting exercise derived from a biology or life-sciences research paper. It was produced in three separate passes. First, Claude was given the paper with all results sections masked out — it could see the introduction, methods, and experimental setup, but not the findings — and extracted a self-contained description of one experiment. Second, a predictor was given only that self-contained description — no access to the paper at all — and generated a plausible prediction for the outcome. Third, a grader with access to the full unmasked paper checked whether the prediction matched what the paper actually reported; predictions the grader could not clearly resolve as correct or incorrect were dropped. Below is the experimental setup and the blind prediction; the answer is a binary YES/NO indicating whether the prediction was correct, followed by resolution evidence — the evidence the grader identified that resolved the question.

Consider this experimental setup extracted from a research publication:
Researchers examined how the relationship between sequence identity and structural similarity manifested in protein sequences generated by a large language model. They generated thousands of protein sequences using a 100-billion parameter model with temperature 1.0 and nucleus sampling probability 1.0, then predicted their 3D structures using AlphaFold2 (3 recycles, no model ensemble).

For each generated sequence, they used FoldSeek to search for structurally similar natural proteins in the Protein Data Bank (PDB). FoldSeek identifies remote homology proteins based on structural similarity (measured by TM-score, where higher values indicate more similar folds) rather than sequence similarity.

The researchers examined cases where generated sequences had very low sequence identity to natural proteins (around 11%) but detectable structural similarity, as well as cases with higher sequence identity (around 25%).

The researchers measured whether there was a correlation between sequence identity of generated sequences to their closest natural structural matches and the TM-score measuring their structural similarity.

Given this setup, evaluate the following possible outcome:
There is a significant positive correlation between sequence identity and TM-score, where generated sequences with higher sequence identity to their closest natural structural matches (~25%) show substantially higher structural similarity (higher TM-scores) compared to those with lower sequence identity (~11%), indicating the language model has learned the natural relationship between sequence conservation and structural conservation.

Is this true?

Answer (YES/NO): NO